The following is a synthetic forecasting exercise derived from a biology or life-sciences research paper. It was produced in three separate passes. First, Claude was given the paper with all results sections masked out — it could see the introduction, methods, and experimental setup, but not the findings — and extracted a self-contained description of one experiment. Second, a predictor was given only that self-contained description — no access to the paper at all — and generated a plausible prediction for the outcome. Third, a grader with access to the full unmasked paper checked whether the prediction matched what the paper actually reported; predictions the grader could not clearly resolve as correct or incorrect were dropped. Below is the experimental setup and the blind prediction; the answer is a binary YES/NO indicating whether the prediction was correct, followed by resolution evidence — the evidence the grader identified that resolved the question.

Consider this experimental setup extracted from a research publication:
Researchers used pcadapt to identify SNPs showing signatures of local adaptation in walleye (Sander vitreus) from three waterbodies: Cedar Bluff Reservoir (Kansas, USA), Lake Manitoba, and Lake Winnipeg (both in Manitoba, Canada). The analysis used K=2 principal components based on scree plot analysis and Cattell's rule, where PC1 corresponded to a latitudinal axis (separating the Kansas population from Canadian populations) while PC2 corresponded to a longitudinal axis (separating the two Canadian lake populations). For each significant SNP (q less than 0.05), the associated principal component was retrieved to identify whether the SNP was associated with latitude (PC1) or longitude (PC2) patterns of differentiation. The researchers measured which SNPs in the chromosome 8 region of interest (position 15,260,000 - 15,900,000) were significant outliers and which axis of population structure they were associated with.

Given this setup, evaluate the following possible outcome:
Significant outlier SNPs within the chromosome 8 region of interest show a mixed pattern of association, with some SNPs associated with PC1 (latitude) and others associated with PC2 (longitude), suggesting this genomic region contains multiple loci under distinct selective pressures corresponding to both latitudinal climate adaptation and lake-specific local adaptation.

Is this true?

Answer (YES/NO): NO